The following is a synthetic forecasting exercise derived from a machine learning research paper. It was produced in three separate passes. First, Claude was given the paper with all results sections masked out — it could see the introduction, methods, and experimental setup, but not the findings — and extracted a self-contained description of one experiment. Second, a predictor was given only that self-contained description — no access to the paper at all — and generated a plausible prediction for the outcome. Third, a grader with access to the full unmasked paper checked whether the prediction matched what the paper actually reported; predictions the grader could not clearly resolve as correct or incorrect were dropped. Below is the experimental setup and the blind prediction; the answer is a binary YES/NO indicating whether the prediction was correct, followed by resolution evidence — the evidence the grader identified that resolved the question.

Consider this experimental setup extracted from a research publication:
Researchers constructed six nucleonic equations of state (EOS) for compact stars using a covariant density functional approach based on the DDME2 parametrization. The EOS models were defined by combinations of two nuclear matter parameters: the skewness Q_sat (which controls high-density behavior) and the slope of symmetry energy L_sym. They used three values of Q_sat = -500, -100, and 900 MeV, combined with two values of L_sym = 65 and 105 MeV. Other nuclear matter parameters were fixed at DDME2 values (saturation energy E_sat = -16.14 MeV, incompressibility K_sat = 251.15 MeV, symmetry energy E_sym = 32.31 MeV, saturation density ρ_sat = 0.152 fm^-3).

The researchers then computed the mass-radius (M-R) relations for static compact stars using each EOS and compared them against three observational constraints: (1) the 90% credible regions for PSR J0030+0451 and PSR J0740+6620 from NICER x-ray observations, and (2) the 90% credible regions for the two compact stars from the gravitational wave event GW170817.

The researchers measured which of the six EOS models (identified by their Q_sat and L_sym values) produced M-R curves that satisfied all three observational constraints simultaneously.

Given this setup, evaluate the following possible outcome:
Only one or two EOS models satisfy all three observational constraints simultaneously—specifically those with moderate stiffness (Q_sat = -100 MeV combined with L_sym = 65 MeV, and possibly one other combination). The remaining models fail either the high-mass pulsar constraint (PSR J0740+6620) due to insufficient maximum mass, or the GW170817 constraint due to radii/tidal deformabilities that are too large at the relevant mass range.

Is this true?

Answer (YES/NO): NO